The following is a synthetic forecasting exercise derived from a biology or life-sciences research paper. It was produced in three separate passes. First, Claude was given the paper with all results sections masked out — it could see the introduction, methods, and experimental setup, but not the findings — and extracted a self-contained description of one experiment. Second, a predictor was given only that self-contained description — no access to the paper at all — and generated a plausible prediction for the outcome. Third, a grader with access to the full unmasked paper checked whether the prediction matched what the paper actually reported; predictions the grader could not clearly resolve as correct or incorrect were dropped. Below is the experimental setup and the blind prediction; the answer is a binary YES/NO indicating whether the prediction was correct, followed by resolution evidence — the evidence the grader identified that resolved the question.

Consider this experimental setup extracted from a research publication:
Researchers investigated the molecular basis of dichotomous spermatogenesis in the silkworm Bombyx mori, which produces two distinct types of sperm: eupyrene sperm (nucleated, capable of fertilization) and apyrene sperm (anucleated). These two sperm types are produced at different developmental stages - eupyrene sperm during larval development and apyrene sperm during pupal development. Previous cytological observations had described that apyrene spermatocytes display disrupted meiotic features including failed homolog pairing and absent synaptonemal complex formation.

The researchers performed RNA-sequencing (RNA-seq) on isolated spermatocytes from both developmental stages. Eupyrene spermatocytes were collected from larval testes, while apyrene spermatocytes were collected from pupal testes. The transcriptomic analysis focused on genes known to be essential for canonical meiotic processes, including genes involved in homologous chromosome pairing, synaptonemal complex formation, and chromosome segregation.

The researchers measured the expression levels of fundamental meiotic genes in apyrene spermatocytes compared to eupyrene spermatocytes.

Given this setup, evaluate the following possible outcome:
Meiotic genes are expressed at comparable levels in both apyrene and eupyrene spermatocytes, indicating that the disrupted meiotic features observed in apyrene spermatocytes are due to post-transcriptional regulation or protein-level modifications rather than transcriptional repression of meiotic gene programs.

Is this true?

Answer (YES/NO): NO